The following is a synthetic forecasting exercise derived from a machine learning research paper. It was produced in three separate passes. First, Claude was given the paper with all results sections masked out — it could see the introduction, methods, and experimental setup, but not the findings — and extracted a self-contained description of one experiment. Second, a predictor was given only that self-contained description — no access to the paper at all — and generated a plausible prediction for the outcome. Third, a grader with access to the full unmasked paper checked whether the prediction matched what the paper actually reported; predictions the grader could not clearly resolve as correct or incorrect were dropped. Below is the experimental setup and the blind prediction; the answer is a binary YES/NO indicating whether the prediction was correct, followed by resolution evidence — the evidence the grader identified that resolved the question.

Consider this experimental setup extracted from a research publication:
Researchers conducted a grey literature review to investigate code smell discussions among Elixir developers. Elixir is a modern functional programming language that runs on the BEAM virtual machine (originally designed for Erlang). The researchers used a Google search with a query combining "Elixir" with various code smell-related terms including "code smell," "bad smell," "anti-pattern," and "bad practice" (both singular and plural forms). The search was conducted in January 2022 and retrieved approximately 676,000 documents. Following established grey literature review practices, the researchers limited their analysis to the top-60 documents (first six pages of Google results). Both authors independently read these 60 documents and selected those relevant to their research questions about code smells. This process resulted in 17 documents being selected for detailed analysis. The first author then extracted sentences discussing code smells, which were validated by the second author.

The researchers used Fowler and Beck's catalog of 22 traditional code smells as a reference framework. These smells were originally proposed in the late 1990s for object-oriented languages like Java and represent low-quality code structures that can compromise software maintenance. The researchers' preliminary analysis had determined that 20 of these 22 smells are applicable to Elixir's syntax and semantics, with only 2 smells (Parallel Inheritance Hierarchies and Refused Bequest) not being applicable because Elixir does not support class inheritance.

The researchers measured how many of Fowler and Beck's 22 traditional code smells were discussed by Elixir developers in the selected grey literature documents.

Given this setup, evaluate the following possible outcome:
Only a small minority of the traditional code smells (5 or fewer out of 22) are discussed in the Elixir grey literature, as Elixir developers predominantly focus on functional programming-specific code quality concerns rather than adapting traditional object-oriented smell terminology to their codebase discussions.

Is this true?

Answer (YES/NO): NO